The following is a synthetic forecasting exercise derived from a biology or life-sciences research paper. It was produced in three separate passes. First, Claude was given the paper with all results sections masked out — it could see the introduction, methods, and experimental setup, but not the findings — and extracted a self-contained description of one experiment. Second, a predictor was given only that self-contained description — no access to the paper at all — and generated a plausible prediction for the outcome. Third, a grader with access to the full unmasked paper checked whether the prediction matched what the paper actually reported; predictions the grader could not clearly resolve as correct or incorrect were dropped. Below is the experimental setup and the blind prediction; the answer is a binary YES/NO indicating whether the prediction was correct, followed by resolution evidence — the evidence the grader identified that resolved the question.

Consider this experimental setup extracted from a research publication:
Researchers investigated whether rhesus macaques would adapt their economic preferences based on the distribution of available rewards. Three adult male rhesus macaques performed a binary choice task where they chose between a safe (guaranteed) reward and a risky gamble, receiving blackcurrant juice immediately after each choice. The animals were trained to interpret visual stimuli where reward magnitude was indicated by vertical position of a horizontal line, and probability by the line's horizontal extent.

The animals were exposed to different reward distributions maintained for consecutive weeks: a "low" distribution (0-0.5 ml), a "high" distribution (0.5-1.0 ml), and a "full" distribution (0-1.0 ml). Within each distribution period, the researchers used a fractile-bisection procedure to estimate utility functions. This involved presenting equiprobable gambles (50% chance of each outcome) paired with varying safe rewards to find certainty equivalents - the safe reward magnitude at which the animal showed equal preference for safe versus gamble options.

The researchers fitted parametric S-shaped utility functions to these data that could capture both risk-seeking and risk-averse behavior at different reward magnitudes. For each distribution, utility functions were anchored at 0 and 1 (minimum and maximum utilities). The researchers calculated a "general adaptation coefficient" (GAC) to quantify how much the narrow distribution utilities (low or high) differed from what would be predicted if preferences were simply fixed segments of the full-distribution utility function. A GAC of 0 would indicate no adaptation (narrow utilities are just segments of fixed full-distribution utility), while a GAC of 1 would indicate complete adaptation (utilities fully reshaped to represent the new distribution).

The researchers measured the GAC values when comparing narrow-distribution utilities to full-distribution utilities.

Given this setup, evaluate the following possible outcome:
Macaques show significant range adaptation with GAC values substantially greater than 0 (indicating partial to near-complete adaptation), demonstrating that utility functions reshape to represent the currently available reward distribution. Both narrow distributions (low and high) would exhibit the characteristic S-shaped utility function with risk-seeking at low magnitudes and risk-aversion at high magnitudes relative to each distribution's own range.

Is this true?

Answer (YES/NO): NO